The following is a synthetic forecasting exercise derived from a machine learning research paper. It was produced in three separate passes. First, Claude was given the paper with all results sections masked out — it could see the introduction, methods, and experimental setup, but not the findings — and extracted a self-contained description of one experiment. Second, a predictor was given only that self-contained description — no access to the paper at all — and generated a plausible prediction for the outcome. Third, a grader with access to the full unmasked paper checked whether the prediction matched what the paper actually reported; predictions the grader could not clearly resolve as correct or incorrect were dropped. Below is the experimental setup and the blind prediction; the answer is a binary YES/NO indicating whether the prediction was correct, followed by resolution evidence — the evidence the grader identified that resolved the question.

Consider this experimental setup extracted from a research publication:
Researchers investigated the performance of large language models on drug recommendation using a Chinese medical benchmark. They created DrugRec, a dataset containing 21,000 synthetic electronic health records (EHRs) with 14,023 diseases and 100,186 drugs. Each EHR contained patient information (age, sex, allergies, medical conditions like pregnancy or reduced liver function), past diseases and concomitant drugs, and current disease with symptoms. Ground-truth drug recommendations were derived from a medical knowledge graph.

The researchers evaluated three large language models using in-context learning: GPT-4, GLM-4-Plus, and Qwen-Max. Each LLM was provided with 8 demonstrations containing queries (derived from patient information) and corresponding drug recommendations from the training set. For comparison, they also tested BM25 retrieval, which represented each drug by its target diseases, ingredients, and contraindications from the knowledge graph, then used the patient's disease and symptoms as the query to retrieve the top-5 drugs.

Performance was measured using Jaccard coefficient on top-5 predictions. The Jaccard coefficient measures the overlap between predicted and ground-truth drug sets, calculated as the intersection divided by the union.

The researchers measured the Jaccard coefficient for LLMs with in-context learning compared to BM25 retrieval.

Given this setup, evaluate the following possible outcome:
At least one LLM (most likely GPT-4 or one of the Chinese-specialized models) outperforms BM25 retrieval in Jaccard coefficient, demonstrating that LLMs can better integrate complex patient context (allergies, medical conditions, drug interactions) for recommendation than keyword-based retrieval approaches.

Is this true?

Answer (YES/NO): NO